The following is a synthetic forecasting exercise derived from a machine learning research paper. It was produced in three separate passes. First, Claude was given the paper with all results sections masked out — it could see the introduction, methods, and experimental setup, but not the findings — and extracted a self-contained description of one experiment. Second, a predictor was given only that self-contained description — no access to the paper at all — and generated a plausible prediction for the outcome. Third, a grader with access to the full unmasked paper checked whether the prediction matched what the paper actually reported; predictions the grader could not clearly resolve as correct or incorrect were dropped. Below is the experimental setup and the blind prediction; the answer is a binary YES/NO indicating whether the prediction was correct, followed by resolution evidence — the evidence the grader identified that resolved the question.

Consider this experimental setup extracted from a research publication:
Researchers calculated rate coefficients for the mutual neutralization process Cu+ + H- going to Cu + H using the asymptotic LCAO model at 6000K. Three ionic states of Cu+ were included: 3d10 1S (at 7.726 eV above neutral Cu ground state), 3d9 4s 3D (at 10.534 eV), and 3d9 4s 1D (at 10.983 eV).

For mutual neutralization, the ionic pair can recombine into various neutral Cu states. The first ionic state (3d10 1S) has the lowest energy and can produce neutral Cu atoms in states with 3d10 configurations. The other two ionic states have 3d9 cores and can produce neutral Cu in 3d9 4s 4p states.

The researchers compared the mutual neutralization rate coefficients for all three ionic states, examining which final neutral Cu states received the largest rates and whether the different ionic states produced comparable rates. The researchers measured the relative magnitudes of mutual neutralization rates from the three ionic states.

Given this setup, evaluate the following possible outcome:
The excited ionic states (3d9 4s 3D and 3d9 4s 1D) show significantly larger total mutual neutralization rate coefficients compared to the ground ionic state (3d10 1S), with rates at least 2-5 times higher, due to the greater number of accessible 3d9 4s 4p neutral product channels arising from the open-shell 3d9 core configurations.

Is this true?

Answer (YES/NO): NO